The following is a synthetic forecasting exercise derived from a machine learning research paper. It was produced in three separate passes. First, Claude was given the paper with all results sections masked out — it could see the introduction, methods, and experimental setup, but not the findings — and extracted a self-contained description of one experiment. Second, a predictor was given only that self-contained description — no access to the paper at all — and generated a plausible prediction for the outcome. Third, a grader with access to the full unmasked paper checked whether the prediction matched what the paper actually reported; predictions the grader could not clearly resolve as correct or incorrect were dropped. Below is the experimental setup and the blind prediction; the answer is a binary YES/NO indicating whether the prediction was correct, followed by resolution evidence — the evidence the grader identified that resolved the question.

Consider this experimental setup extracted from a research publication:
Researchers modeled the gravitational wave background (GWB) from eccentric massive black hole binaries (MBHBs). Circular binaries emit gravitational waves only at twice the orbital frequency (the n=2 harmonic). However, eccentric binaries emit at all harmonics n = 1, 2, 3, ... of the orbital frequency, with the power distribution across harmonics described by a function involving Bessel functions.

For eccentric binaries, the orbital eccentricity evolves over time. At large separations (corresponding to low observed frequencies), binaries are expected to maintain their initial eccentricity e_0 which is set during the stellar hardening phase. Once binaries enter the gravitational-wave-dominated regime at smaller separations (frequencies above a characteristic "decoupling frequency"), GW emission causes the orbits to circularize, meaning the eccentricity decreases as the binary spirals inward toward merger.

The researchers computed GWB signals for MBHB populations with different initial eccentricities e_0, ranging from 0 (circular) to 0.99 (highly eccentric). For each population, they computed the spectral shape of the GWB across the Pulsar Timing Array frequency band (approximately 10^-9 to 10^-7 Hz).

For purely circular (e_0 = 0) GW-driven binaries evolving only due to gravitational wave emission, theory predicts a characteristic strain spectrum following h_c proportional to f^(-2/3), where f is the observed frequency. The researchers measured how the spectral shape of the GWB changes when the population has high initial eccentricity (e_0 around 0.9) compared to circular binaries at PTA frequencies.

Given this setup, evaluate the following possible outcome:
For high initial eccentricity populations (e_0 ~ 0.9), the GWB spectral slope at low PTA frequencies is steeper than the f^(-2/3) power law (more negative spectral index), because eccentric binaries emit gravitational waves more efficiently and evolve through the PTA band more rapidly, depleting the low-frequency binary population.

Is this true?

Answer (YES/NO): NO